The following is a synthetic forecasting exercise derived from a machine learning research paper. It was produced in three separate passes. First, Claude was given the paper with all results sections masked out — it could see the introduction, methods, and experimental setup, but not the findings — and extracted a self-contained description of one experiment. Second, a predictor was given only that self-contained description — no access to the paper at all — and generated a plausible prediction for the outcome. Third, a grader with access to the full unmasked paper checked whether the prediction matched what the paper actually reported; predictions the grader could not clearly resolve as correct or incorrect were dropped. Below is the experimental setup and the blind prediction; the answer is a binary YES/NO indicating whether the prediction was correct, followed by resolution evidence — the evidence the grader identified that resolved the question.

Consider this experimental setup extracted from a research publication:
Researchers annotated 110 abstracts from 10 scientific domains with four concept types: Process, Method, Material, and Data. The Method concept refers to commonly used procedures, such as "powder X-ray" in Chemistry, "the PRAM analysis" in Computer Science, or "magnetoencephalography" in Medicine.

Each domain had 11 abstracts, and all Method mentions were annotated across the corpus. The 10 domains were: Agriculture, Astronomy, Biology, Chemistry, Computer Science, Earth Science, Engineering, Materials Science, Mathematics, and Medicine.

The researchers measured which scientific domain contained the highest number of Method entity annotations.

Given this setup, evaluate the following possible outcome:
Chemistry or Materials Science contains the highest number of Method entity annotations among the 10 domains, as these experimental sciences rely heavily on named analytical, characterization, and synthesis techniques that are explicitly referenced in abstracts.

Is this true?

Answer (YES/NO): NO